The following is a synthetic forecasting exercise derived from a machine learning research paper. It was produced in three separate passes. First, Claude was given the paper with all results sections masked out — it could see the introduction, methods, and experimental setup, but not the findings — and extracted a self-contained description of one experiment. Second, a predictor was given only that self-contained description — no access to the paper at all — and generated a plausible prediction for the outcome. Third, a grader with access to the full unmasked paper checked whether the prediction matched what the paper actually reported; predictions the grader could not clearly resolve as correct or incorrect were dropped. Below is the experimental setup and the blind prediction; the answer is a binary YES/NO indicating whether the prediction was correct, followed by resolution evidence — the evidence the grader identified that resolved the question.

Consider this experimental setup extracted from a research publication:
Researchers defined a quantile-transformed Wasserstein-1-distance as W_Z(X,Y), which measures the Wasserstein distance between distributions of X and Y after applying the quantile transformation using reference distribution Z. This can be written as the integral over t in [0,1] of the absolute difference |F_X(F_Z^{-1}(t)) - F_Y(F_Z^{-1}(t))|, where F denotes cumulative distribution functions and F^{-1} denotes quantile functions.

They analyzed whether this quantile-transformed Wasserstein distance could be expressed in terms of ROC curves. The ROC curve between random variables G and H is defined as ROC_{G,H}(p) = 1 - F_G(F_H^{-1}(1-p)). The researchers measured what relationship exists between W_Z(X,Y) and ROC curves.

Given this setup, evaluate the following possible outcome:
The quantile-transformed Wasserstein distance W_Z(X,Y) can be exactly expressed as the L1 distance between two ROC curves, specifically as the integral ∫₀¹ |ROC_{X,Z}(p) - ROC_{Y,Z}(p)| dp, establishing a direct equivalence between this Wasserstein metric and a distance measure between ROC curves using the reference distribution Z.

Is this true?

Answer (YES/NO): YES